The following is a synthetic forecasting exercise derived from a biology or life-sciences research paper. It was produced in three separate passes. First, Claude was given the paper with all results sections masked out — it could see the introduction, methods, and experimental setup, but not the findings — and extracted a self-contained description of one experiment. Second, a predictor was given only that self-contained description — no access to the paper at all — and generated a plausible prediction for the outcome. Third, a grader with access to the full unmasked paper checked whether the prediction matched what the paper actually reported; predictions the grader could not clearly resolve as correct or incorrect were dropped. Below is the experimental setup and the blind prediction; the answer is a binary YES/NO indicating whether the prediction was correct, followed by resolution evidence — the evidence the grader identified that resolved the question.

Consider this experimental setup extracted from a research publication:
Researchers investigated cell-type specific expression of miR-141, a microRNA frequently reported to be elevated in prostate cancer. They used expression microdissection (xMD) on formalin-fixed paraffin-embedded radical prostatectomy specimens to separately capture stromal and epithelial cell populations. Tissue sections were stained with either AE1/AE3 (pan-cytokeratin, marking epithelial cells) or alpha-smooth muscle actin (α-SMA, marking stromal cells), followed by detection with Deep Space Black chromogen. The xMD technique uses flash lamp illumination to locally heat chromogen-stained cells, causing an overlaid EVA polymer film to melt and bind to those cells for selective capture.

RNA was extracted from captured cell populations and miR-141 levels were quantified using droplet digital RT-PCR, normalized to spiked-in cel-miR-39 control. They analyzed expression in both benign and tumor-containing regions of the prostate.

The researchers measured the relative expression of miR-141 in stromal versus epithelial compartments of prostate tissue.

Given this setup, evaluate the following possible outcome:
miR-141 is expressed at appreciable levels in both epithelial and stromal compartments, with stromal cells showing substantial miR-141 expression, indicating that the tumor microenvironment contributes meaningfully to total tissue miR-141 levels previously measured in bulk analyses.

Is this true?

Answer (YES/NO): NO